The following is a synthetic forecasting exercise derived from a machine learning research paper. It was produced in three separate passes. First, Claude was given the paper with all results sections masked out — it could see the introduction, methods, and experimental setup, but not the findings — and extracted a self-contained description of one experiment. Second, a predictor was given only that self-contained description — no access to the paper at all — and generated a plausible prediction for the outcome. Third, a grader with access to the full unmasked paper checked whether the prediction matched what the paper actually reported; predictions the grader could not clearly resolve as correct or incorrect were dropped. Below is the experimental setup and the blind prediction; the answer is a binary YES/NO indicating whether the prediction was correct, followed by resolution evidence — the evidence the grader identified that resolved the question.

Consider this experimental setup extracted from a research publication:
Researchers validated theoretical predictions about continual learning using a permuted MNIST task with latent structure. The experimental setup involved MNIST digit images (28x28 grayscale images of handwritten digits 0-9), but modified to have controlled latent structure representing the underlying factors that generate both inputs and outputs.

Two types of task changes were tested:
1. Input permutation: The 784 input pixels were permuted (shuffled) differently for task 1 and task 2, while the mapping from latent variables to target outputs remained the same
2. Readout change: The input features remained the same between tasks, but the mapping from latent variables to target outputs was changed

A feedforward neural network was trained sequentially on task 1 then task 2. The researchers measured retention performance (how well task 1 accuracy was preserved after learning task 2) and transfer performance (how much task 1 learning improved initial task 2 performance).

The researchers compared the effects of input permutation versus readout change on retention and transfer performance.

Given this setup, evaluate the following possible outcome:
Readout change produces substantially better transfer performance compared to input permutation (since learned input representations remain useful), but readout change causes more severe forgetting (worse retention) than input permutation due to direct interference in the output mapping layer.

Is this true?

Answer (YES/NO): NO